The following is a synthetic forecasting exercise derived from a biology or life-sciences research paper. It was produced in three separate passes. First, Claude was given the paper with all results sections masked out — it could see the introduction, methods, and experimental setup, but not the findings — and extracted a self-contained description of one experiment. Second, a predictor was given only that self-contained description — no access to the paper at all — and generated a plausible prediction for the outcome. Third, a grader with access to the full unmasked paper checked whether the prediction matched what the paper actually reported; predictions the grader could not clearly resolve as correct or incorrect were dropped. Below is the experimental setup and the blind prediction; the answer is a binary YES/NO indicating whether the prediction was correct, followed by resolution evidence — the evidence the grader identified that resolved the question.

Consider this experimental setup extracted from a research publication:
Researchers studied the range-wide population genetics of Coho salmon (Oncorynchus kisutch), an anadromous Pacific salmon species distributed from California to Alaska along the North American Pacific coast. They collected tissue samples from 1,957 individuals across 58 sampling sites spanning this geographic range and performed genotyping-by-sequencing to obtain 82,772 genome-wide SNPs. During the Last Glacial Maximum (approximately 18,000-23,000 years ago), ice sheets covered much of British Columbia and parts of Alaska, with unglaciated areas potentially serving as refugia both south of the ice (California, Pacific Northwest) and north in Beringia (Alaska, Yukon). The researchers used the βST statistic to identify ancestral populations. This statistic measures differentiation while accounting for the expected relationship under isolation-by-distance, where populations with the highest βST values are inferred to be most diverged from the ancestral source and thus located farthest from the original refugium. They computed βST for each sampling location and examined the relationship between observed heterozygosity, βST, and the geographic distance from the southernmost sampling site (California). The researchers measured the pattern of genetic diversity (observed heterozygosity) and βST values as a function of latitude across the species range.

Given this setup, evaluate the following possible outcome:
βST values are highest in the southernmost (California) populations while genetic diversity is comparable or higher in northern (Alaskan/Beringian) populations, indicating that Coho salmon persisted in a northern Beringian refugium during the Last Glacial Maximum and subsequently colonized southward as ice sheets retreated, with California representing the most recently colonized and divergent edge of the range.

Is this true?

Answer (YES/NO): NO